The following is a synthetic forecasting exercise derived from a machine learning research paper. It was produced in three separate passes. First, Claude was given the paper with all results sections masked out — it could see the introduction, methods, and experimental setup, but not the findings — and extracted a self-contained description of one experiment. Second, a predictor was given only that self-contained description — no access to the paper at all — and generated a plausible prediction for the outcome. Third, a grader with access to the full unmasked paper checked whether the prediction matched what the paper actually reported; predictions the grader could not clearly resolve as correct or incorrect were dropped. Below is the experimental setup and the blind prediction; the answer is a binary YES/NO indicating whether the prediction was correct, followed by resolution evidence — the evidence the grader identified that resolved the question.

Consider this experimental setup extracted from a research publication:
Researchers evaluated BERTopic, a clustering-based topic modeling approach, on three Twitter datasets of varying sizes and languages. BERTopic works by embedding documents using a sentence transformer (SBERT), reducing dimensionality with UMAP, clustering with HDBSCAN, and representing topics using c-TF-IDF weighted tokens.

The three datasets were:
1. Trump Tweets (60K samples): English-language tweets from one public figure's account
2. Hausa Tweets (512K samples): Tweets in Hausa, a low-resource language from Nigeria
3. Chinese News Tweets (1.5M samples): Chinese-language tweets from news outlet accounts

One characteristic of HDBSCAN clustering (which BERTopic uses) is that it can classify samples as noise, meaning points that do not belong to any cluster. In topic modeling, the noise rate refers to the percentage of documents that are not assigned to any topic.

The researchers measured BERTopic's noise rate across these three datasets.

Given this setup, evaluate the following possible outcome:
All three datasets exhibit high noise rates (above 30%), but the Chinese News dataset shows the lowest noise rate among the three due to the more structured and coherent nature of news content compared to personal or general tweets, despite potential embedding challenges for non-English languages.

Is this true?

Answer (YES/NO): NO